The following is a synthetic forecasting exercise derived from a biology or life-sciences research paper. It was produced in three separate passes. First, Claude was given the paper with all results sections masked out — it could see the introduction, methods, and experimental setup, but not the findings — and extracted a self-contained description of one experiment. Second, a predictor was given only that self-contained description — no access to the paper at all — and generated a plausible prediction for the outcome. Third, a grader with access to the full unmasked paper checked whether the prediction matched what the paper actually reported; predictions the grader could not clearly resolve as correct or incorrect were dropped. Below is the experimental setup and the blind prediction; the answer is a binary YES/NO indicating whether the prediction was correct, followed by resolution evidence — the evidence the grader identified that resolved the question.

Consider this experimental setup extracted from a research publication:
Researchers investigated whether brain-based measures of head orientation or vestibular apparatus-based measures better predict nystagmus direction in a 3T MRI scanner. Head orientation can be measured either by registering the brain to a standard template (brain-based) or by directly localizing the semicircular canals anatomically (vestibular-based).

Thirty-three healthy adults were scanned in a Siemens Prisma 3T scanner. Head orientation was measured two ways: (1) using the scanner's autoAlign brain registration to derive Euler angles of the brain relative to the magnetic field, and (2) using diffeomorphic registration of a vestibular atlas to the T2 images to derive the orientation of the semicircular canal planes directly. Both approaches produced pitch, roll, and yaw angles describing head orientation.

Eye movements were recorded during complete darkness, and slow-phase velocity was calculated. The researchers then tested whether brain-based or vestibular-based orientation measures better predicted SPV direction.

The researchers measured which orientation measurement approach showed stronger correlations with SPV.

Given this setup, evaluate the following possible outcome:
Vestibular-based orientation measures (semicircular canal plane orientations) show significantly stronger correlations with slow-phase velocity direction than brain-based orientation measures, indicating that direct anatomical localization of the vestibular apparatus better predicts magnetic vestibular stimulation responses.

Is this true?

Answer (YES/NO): NO